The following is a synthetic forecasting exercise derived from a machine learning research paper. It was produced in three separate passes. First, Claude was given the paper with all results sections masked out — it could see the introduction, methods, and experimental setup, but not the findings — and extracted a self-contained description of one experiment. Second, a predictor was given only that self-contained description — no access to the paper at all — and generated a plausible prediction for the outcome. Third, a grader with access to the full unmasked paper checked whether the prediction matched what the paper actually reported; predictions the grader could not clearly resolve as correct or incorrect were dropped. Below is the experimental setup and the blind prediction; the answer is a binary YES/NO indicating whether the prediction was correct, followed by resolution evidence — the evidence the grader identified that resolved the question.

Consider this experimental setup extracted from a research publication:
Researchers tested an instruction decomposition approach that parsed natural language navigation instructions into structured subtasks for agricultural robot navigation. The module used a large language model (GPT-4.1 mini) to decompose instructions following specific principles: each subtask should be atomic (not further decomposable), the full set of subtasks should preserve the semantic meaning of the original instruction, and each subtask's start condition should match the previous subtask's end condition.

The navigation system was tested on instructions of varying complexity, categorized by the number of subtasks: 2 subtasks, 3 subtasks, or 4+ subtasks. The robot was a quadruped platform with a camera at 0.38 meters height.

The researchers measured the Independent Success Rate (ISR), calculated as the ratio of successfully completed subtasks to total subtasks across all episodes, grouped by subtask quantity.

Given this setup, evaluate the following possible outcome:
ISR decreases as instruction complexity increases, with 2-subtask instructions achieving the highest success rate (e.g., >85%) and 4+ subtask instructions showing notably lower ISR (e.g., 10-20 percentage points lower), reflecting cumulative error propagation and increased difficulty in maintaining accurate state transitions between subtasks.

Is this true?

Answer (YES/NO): NO